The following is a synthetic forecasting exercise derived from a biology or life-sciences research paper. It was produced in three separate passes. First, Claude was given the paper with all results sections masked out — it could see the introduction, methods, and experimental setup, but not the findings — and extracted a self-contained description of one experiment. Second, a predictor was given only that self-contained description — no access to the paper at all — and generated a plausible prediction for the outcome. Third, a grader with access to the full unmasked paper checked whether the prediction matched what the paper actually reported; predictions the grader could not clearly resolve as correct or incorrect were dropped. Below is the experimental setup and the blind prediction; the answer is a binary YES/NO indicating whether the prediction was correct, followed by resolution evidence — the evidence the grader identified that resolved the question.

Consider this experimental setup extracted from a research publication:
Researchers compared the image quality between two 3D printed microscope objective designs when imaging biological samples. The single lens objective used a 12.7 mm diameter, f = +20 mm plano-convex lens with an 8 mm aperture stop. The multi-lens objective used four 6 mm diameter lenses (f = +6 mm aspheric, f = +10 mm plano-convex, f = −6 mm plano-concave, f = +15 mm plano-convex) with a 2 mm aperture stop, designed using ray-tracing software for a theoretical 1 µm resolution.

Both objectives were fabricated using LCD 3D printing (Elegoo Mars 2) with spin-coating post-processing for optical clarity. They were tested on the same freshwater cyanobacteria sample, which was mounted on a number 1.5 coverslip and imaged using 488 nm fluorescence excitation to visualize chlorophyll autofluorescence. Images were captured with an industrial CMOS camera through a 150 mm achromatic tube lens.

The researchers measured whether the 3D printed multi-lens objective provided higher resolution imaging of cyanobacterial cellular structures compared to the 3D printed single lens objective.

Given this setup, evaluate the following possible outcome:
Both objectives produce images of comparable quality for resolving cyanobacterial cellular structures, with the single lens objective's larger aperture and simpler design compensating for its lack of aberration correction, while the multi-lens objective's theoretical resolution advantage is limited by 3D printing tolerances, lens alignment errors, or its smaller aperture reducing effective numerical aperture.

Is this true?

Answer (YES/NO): NO